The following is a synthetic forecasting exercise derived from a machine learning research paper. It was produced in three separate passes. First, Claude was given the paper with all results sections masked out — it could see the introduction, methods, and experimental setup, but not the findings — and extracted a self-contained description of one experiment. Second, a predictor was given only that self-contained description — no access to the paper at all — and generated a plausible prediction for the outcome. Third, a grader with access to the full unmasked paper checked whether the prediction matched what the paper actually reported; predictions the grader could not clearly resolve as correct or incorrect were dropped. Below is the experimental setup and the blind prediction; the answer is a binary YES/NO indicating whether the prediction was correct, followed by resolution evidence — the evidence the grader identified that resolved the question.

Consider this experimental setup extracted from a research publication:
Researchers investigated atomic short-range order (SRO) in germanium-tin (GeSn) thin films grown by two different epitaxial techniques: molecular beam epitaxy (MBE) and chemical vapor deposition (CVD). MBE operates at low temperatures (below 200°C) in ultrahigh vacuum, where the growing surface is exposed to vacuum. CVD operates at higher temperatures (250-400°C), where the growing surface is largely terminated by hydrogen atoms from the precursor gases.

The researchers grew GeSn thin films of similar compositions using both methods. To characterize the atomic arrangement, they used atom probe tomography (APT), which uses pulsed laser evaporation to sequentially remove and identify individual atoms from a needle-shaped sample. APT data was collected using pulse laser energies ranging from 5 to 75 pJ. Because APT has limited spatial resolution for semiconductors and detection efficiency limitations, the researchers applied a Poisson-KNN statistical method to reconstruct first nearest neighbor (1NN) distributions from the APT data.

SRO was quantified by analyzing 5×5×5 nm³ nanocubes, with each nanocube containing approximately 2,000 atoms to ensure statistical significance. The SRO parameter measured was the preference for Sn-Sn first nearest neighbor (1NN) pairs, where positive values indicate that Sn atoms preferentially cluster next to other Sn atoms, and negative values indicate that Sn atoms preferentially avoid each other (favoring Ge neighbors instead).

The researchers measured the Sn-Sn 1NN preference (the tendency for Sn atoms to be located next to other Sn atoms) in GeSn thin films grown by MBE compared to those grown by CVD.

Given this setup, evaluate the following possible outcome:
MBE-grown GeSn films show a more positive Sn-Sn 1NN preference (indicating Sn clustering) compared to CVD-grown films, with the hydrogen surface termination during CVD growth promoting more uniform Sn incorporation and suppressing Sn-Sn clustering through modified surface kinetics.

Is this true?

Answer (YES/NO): YES